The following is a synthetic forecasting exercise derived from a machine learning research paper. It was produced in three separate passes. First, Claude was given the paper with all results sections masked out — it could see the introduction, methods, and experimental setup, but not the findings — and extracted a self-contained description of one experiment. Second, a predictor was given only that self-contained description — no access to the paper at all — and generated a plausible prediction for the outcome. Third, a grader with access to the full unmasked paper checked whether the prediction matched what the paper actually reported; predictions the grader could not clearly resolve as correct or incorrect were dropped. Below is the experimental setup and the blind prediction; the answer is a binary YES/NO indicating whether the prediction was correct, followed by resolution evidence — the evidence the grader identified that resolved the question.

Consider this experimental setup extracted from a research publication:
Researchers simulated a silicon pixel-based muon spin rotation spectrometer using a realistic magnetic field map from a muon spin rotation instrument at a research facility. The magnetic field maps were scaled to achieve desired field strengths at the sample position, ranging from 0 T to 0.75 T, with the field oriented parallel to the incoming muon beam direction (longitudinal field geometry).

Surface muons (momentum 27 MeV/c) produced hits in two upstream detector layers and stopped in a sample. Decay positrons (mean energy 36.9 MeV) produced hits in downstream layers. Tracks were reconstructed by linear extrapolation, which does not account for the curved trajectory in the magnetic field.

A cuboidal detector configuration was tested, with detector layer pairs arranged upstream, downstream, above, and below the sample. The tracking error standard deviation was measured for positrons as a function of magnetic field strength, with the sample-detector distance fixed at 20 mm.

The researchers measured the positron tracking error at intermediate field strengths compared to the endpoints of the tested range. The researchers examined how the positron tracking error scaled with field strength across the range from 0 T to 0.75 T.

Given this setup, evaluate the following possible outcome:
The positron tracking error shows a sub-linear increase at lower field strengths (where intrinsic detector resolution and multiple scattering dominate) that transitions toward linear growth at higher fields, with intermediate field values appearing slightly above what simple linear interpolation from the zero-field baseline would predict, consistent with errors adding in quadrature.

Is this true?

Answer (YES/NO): NO